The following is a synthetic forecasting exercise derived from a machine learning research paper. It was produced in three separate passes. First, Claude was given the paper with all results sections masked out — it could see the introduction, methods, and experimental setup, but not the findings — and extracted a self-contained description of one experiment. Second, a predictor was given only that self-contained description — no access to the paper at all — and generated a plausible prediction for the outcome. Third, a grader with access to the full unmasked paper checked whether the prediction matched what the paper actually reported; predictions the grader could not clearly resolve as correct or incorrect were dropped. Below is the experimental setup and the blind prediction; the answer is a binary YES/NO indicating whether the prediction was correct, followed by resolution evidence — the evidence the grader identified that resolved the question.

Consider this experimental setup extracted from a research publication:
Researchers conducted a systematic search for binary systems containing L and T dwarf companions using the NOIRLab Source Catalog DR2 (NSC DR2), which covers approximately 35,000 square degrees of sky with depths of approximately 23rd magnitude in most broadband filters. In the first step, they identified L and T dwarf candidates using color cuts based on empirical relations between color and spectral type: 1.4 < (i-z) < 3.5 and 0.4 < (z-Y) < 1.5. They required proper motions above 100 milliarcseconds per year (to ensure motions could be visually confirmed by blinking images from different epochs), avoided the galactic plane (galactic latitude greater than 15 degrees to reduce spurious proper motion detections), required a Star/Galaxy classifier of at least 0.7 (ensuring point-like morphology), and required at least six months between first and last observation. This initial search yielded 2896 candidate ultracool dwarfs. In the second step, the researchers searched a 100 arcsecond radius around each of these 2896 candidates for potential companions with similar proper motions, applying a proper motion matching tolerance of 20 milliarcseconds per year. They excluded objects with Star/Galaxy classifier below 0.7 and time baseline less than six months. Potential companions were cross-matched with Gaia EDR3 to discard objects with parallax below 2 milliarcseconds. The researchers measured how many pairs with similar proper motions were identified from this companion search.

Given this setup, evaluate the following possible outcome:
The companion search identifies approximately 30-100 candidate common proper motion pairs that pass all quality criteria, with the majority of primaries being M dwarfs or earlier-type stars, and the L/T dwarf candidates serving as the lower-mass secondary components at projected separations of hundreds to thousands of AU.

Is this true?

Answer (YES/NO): NO